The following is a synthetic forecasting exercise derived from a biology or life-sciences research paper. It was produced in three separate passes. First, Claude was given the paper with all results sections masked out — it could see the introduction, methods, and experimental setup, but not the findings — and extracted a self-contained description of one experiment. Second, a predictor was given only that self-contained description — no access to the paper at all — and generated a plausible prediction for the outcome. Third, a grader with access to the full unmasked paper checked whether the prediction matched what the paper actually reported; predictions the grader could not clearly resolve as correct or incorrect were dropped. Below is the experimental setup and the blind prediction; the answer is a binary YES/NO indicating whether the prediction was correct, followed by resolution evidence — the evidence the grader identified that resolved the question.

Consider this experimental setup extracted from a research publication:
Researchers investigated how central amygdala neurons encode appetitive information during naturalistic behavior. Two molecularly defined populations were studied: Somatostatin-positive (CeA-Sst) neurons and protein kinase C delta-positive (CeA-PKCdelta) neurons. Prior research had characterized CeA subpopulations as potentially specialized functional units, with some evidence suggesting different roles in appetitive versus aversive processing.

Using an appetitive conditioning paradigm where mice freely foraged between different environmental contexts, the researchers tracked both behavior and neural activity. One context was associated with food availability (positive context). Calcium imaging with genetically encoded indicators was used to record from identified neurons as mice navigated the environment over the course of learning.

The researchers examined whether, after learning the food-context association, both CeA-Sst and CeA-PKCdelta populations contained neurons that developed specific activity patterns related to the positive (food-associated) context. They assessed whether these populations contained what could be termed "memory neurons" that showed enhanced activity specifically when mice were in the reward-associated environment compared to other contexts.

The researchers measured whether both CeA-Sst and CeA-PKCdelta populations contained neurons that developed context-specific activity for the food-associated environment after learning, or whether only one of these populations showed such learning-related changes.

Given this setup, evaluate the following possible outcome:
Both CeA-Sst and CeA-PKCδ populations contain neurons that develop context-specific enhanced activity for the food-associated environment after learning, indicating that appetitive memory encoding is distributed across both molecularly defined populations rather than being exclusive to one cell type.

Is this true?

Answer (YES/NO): YES